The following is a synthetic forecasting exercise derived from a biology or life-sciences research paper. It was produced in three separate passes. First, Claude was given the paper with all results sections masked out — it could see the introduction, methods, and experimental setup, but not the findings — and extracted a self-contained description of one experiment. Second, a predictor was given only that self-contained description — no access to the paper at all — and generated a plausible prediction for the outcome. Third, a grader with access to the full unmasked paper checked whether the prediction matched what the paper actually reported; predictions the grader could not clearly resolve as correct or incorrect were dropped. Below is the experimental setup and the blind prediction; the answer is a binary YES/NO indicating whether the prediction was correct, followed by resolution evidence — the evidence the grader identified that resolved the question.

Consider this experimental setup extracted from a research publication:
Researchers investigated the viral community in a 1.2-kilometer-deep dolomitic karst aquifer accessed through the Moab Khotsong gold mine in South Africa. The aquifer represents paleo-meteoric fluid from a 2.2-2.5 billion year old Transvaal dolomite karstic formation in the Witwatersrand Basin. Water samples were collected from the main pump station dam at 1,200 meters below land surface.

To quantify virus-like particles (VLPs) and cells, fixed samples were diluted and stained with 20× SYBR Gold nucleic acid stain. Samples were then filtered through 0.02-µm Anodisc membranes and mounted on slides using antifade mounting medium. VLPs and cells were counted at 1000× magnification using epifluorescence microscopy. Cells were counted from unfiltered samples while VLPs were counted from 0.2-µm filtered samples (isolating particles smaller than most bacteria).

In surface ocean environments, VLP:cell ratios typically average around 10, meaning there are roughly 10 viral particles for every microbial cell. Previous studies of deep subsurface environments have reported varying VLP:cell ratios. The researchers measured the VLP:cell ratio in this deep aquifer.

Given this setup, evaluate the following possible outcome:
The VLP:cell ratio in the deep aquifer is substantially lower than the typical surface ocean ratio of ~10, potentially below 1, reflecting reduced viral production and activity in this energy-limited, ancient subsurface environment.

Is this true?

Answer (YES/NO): NO